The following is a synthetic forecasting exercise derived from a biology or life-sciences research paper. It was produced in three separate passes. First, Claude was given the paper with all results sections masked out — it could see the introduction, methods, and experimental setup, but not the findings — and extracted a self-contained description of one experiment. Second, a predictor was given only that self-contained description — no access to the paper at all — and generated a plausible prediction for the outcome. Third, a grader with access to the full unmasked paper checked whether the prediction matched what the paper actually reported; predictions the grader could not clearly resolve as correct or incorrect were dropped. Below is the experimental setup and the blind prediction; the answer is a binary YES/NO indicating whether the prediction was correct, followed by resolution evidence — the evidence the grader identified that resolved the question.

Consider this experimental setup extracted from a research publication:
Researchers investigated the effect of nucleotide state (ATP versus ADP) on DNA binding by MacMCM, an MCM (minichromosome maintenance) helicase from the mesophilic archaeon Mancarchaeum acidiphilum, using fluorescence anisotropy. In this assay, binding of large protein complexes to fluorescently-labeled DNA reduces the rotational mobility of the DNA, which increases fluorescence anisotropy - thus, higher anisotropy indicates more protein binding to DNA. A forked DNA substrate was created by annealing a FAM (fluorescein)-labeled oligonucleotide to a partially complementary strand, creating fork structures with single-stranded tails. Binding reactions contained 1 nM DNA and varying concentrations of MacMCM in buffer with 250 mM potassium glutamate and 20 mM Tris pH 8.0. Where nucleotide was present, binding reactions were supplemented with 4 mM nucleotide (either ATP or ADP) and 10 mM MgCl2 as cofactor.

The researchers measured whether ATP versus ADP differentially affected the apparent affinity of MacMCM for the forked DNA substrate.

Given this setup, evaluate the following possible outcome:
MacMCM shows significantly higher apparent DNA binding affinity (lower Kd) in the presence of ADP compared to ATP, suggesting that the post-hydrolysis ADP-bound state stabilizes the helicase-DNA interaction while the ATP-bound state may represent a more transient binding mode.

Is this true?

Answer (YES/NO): NO